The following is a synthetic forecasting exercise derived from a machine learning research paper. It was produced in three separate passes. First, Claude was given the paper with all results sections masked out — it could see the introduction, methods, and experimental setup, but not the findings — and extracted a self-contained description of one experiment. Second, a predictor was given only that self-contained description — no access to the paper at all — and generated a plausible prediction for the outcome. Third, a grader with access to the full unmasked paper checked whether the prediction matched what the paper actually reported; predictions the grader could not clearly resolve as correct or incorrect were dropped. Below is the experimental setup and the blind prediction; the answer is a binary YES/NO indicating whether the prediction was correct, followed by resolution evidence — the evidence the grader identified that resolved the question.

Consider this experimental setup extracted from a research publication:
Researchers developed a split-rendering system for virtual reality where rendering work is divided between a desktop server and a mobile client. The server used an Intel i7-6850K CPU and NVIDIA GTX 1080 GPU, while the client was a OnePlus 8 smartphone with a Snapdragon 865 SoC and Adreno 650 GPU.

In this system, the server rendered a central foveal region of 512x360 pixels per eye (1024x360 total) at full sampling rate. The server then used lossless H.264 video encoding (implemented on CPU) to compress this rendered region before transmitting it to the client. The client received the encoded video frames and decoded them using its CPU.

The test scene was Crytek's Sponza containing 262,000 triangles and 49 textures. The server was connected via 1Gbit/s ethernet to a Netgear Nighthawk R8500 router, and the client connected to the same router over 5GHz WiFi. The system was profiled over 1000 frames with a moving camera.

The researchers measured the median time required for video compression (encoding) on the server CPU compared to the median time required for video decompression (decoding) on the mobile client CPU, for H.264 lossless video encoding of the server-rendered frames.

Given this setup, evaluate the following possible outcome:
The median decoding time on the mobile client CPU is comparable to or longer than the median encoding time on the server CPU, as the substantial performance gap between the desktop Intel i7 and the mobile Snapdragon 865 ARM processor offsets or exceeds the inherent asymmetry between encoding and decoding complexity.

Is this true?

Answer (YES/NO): YES